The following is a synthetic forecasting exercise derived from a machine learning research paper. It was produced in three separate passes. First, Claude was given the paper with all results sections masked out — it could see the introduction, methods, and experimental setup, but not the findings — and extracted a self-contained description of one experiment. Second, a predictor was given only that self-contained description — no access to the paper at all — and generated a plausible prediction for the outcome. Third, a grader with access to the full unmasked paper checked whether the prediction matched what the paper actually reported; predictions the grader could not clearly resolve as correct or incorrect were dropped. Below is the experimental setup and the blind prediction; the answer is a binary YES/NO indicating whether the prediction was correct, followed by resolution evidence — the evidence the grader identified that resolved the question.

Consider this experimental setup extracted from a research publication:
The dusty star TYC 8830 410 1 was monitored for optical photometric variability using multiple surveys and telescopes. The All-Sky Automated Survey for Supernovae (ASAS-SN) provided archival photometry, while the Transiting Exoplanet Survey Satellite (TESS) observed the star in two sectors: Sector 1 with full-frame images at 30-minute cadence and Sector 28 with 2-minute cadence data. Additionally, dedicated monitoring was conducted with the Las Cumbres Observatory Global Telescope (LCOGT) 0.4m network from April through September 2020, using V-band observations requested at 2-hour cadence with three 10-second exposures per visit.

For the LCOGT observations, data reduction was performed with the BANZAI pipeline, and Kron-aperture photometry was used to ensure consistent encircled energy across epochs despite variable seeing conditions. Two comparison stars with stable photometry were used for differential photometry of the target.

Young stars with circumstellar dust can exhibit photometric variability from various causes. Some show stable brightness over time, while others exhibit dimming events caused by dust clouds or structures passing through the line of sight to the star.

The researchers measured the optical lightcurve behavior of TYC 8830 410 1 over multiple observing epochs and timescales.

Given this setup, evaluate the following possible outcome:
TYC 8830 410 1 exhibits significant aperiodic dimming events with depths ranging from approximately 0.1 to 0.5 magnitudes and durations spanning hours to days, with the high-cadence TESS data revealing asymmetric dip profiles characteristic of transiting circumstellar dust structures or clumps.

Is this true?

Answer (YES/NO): NO